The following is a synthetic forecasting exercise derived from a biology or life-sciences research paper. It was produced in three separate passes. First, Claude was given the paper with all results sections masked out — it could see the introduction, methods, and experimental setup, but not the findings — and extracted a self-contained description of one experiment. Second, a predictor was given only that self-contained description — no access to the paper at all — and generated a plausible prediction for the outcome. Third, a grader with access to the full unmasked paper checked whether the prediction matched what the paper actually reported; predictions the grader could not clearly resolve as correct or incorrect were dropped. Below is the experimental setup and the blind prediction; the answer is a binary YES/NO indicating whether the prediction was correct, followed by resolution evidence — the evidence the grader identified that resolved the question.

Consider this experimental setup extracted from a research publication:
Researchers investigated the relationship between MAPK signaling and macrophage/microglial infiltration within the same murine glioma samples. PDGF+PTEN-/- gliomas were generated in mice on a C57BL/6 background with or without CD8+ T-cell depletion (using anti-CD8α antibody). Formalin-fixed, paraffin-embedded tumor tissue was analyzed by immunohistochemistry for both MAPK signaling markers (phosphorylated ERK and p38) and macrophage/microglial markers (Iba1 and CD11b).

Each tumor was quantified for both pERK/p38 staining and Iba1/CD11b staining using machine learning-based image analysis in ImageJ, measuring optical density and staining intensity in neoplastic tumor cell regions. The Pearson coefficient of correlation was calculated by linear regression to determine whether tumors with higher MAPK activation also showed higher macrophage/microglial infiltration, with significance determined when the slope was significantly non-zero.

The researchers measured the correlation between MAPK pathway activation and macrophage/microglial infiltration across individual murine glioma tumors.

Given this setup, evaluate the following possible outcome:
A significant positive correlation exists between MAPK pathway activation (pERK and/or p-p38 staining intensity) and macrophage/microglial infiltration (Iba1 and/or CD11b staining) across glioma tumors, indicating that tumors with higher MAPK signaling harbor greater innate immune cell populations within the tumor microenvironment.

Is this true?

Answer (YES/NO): NO